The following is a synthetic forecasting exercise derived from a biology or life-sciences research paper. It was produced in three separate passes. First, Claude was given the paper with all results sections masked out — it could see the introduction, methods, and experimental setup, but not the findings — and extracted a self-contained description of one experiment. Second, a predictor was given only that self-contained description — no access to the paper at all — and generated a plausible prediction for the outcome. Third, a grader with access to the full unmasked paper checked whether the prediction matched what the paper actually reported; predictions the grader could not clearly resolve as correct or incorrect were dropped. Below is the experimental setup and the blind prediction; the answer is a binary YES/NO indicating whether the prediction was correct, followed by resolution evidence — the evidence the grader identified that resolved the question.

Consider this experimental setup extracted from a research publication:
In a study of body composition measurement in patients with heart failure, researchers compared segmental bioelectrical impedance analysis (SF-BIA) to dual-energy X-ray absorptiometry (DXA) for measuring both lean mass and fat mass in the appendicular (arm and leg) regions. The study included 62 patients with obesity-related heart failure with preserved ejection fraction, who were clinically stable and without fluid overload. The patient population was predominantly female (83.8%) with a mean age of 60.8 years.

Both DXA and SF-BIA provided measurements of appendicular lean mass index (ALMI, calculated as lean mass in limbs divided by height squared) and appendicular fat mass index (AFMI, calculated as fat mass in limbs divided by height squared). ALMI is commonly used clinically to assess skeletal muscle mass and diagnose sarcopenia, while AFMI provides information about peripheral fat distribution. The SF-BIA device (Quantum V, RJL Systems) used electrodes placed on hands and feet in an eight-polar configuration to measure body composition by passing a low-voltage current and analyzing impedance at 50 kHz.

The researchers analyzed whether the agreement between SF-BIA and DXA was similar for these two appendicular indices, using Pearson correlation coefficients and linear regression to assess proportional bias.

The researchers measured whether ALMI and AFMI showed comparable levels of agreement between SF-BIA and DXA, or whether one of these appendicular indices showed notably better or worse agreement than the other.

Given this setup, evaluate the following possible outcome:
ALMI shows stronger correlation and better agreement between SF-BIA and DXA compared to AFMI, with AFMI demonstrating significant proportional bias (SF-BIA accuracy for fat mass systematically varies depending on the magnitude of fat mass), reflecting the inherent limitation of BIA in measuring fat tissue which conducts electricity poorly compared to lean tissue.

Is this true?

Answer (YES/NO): YES